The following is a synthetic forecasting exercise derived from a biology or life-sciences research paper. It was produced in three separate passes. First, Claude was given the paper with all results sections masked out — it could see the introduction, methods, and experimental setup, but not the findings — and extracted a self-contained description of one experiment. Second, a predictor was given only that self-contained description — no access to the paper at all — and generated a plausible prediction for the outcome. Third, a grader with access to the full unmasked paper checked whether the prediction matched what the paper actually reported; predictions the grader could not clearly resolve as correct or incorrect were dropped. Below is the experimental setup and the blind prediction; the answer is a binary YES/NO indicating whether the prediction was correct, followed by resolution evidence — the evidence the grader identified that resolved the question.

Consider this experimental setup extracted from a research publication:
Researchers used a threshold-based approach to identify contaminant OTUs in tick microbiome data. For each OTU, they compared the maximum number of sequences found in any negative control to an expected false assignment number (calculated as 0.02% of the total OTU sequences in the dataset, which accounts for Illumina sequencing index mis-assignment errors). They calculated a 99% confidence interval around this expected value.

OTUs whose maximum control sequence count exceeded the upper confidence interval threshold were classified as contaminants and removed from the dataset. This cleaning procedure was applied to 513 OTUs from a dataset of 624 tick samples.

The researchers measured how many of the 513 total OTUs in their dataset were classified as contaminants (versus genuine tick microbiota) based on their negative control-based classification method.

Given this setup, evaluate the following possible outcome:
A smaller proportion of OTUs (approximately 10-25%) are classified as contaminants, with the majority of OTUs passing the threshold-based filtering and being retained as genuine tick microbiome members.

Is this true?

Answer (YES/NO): NO